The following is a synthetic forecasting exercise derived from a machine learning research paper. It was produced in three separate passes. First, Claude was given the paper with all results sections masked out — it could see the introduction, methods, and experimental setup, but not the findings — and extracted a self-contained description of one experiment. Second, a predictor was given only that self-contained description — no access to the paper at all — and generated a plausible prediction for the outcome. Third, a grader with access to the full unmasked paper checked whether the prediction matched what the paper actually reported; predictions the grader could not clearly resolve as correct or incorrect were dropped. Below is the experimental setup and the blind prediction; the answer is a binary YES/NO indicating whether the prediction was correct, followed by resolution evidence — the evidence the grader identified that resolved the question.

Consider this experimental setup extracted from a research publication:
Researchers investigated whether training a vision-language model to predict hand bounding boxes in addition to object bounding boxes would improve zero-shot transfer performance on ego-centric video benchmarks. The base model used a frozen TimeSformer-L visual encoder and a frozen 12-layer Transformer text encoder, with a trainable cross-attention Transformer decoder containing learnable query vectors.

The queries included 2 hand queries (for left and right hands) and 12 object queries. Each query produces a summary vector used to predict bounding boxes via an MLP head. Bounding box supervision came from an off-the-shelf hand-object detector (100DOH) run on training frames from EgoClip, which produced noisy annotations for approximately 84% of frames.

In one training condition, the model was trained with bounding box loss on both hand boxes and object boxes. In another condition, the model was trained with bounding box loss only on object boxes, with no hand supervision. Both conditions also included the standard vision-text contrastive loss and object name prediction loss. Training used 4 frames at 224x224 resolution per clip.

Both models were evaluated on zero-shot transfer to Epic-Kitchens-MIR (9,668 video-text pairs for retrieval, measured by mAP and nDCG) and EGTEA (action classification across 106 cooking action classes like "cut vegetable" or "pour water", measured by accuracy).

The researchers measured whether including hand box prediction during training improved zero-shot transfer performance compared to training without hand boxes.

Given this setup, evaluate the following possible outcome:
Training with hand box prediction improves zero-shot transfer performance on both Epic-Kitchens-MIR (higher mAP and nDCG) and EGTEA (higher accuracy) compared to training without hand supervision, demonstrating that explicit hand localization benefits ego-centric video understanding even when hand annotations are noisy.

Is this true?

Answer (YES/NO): YES